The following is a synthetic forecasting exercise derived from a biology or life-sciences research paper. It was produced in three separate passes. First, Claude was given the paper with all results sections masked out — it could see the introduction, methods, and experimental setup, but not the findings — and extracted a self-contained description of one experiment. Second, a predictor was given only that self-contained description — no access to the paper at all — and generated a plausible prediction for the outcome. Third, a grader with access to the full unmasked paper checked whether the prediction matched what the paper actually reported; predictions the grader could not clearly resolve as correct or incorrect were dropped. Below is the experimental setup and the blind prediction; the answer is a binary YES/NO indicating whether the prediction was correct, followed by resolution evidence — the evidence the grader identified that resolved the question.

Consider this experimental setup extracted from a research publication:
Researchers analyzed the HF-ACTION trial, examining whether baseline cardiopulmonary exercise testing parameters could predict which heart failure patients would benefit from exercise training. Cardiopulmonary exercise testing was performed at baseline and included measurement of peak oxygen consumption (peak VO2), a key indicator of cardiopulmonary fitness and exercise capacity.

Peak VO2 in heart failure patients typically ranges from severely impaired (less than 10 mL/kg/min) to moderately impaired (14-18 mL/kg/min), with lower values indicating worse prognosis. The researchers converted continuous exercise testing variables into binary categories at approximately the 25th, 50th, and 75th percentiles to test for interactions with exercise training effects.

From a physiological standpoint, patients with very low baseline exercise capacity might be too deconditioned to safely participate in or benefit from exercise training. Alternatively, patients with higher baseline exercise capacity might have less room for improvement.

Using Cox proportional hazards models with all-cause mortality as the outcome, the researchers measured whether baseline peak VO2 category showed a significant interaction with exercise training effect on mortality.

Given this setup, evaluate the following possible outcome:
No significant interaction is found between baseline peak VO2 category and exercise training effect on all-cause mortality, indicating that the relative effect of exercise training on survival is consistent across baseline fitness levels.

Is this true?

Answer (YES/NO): YES